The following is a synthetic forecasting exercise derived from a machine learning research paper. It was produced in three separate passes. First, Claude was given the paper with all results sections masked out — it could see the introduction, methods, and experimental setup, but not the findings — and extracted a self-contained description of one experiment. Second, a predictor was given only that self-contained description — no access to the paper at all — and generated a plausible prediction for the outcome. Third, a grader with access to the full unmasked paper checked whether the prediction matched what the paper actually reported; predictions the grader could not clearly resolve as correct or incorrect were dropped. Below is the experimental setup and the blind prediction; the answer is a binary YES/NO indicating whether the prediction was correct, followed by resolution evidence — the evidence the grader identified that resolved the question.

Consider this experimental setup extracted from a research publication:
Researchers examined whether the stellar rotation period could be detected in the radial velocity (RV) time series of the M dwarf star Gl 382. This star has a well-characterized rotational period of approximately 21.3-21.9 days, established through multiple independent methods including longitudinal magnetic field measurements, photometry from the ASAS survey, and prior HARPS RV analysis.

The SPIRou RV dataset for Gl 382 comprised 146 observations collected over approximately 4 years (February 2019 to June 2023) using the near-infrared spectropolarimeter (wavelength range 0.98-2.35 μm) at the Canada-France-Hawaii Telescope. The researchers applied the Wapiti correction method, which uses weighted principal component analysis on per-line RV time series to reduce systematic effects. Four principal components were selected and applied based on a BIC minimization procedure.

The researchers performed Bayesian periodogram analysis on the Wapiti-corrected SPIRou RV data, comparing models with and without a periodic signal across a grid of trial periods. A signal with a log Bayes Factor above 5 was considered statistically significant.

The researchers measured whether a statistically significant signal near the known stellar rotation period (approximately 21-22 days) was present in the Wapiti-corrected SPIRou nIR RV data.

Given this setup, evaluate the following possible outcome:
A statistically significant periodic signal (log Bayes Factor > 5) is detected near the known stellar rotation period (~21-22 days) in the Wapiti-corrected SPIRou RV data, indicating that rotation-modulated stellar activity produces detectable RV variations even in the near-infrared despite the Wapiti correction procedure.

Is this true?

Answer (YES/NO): NO